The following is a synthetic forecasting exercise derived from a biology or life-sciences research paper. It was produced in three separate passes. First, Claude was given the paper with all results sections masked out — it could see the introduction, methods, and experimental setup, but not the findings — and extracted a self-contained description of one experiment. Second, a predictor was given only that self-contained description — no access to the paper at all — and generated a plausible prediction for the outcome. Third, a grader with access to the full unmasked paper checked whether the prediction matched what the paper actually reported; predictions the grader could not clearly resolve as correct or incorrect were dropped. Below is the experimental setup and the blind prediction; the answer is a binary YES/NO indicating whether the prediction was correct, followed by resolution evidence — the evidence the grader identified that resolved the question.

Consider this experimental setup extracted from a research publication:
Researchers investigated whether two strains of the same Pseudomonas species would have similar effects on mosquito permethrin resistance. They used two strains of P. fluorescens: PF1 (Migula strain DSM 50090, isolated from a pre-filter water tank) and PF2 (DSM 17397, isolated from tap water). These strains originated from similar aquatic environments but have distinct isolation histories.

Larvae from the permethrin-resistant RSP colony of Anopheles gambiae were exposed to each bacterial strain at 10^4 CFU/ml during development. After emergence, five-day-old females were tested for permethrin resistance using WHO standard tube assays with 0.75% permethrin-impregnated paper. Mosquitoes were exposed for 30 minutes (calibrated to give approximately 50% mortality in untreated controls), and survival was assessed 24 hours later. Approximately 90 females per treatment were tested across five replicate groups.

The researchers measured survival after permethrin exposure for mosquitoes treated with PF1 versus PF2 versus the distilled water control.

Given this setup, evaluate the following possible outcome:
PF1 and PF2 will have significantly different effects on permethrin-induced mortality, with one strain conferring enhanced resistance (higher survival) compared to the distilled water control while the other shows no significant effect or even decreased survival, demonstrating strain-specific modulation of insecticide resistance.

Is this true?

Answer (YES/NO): YES